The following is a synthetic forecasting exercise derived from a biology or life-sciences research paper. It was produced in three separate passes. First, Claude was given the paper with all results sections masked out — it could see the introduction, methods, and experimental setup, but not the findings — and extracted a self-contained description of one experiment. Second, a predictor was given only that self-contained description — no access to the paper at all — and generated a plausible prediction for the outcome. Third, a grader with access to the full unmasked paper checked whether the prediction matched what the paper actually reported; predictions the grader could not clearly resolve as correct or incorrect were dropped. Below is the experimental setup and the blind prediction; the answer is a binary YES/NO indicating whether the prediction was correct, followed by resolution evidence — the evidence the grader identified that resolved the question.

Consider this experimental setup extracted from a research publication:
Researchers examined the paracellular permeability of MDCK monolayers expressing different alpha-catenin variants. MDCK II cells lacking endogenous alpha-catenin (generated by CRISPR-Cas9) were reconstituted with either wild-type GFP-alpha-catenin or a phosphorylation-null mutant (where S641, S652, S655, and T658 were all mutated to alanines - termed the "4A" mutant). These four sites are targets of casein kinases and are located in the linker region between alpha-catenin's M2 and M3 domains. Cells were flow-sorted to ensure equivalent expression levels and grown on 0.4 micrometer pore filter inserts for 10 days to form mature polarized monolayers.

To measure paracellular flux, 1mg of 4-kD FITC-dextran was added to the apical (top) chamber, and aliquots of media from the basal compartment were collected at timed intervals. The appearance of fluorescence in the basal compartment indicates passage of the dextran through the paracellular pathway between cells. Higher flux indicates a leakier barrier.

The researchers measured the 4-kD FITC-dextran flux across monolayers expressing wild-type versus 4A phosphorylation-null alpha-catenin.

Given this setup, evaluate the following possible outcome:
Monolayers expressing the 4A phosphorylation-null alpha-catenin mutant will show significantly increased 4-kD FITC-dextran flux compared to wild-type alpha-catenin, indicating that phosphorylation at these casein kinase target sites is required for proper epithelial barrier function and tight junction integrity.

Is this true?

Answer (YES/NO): NO